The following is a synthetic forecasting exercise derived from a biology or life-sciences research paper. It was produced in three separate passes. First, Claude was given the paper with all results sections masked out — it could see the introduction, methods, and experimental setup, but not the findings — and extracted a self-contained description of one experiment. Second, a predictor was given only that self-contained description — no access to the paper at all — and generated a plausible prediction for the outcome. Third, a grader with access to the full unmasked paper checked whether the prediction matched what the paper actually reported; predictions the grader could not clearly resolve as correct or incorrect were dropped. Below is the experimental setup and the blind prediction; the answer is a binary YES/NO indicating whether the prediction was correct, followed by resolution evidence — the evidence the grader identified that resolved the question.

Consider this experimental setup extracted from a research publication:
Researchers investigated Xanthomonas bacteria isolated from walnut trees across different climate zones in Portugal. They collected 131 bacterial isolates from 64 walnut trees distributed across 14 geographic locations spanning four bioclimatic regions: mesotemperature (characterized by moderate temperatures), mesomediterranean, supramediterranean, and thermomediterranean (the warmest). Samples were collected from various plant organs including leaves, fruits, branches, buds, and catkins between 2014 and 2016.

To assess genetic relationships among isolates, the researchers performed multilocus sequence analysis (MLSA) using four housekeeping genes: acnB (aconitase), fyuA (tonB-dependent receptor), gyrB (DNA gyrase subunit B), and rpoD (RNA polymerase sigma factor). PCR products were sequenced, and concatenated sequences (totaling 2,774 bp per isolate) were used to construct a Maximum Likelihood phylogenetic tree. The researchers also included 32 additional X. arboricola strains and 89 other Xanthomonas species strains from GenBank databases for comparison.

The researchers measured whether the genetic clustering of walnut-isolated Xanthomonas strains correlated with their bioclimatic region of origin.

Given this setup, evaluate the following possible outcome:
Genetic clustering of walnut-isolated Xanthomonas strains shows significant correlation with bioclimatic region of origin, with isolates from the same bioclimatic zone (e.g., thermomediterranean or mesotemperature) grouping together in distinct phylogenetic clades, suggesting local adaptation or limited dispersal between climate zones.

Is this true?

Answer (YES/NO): NO